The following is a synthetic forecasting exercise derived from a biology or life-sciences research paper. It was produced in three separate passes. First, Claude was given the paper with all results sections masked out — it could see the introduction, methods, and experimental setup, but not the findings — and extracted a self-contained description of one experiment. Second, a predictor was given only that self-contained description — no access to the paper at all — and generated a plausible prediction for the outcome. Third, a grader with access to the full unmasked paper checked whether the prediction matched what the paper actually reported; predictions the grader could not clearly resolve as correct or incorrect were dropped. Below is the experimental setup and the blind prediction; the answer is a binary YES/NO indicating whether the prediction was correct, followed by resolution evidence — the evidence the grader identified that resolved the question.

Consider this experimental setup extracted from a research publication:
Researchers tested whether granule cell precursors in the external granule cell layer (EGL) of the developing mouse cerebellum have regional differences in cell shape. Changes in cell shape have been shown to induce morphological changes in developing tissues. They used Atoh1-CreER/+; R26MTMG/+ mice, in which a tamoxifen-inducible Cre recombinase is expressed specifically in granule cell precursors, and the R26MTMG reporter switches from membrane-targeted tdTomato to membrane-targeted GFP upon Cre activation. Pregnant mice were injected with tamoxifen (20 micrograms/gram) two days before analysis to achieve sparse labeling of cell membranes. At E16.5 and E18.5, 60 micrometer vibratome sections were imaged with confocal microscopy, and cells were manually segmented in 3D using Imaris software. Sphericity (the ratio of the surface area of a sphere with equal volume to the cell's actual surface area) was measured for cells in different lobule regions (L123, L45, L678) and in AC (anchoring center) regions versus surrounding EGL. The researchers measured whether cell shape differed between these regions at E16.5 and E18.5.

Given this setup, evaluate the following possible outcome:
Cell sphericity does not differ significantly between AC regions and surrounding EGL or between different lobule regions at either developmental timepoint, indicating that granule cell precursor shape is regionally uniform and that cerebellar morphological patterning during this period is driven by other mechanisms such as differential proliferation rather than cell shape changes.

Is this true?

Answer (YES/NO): NO